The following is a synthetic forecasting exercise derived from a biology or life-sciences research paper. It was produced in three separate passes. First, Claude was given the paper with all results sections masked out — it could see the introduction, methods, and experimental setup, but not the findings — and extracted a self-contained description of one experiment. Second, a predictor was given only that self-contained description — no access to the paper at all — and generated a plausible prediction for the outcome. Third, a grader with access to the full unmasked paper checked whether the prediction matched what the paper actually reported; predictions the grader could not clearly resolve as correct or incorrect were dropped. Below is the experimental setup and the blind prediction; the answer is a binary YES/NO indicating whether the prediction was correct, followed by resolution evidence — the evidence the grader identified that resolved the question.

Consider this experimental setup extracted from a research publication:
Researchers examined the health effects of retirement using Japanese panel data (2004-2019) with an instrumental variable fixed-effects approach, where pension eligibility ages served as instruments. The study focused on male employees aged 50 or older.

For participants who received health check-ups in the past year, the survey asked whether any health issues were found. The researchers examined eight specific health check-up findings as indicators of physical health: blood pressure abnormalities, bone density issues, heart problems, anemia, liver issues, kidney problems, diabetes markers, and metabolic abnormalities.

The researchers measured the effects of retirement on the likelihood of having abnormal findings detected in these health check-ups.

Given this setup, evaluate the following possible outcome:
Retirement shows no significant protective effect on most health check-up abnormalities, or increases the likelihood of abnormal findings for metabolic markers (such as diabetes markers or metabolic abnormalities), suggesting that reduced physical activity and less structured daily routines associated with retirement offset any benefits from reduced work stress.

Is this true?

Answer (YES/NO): YES